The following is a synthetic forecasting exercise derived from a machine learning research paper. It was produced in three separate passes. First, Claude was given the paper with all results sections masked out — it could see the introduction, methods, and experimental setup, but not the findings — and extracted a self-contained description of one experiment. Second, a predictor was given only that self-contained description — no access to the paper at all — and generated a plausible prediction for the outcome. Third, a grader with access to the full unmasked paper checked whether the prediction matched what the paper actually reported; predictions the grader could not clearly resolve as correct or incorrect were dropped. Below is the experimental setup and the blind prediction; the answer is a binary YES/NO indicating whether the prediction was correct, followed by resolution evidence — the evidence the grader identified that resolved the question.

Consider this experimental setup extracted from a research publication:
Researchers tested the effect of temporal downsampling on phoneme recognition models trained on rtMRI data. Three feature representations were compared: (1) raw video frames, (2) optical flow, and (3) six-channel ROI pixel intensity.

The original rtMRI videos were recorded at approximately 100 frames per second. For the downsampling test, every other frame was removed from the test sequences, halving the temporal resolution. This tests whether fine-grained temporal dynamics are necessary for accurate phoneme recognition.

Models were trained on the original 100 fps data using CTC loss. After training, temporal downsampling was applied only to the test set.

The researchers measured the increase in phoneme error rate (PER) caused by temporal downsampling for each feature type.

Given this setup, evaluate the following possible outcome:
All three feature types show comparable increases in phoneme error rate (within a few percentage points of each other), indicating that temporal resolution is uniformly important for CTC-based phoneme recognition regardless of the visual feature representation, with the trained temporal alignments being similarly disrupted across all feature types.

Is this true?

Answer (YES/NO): NO